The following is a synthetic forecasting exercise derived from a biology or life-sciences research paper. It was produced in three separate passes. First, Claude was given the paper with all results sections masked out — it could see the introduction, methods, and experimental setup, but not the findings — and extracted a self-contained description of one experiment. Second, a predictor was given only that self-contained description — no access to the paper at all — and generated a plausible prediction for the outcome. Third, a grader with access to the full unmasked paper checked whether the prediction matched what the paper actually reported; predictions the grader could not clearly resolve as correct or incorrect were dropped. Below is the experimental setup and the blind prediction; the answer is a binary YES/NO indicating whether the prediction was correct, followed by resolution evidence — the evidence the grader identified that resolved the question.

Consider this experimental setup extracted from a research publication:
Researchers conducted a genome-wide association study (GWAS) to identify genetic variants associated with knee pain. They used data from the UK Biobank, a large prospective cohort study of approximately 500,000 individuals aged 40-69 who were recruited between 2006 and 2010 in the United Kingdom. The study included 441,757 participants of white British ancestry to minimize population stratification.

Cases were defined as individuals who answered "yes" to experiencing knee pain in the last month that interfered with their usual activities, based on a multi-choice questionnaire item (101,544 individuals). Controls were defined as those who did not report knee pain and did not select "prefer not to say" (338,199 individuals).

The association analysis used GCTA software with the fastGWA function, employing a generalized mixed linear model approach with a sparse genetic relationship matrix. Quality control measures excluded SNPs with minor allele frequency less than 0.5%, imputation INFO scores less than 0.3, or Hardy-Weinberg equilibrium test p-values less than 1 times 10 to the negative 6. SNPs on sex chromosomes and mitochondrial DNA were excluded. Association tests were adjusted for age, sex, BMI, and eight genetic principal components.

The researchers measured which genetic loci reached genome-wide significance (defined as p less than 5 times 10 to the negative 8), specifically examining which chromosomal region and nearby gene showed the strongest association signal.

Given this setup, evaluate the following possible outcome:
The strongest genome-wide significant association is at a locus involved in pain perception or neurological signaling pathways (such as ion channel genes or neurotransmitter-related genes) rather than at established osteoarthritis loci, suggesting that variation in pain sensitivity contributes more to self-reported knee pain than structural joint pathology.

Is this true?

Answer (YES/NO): NO